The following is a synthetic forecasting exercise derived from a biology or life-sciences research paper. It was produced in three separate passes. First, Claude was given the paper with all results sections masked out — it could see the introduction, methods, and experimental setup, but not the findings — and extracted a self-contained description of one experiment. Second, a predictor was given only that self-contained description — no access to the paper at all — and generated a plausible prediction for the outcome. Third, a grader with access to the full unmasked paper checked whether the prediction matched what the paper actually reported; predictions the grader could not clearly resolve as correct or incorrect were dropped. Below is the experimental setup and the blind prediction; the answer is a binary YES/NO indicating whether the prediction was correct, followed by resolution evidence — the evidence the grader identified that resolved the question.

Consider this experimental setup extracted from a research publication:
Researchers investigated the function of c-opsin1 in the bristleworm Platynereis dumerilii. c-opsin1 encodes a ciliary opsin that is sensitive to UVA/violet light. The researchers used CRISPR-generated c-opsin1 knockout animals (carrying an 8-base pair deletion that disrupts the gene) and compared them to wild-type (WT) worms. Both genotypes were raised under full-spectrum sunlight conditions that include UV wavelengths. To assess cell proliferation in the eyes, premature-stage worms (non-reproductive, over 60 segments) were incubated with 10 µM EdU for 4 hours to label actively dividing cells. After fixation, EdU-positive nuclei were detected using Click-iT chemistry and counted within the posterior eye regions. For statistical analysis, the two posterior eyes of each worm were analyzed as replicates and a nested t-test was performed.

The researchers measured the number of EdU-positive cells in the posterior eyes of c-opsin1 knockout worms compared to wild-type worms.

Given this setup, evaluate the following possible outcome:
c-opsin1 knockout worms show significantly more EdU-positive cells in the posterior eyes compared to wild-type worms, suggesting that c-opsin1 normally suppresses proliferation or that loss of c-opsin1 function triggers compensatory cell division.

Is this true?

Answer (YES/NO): NO